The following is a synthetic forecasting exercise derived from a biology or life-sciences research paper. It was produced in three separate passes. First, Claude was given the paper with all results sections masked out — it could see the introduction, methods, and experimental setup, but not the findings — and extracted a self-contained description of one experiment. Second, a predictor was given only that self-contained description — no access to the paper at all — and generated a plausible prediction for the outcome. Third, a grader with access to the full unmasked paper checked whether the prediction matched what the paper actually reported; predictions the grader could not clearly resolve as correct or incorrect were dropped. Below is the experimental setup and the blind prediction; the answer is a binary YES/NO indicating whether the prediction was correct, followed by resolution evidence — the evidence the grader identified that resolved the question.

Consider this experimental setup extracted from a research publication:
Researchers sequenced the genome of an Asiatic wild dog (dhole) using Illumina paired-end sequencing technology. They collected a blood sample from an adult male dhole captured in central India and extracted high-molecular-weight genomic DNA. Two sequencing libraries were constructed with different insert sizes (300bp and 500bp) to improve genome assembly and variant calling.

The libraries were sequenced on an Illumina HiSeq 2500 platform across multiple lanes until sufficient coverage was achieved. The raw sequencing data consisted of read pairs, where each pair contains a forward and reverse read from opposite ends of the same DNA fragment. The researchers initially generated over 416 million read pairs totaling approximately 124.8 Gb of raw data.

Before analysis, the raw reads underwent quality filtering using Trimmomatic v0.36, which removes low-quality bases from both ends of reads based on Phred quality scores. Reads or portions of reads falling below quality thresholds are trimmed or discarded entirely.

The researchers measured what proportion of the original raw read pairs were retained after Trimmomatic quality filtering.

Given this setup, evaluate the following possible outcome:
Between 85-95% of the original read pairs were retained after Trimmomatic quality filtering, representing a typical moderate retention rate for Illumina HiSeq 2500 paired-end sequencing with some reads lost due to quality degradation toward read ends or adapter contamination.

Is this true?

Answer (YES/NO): NO